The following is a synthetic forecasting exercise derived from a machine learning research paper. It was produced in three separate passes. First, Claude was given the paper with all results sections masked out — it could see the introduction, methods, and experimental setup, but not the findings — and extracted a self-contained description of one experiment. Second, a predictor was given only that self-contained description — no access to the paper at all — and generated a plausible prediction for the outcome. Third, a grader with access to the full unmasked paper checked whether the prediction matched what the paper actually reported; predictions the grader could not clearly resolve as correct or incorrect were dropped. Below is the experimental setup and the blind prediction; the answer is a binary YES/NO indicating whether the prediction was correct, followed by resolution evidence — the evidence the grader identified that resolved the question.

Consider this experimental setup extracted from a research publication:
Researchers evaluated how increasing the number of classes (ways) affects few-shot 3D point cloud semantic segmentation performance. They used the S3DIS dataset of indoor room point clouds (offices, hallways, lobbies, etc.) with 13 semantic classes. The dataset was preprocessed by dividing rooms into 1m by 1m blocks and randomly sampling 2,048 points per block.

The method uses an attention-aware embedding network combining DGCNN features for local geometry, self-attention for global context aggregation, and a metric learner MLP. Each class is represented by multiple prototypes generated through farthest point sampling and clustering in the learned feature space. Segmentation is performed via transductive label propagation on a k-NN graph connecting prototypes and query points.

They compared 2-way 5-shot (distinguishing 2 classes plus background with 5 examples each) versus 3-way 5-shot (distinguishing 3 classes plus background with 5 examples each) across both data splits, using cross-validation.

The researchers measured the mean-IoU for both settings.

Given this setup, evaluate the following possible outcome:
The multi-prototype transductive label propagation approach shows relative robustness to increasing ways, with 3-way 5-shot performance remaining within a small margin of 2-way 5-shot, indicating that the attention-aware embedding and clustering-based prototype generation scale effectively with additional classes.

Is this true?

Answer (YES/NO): NO